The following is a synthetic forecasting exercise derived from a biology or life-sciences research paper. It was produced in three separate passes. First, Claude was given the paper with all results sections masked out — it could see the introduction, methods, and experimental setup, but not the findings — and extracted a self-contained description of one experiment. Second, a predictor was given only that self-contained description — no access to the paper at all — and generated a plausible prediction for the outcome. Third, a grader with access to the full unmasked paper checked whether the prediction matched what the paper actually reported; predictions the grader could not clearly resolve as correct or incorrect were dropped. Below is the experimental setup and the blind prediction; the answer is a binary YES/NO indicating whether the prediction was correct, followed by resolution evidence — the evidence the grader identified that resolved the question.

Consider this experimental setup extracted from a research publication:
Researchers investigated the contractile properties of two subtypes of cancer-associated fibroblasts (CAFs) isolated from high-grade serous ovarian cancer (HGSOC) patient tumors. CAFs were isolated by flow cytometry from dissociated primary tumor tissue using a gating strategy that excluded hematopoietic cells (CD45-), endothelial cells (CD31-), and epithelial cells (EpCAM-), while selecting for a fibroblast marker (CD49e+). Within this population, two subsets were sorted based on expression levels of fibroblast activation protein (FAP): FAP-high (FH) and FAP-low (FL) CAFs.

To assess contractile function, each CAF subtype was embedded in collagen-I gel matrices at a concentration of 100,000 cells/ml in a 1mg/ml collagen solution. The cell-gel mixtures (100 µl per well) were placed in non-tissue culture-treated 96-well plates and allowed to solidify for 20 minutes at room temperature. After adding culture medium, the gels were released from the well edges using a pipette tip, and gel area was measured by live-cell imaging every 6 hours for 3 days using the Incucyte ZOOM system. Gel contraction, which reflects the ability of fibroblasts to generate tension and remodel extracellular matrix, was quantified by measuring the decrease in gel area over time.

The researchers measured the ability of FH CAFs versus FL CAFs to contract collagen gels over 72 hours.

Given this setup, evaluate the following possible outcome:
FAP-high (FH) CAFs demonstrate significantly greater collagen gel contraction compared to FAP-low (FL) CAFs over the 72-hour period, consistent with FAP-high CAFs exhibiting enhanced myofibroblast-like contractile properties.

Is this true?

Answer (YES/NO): YES